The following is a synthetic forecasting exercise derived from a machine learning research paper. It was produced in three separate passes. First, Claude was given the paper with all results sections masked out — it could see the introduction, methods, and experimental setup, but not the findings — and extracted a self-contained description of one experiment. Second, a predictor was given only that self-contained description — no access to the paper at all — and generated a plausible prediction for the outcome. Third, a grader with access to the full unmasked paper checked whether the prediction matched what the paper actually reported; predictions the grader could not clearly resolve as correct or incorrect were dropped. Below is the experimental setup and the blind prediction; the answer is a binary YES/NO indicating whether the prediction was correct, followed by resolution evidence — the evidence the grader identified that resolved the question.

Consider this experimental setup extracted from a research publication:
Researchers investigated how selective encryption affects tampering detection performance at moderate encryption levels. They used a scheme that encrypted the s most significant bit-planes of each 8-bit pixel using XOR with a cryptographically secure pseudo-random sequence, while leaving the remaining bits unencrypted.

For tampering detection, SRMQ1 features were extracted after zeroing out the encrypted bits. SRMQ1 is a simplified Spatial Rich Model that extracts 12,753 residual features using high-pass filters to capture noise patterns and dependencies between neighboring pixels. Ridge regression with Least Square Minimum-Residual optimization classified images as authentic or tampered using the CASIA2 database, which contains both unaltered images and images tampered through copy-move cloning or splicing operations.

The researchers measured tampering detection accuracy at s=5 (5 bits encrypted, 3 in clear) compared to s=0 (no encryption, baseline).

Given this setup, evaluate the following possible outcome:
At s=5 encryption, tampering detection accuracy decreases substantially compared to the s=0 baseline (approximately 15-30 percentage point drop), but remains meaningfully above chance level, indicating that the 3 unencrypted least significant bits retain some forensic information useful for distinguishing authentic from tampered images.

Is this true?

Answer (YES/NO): NO